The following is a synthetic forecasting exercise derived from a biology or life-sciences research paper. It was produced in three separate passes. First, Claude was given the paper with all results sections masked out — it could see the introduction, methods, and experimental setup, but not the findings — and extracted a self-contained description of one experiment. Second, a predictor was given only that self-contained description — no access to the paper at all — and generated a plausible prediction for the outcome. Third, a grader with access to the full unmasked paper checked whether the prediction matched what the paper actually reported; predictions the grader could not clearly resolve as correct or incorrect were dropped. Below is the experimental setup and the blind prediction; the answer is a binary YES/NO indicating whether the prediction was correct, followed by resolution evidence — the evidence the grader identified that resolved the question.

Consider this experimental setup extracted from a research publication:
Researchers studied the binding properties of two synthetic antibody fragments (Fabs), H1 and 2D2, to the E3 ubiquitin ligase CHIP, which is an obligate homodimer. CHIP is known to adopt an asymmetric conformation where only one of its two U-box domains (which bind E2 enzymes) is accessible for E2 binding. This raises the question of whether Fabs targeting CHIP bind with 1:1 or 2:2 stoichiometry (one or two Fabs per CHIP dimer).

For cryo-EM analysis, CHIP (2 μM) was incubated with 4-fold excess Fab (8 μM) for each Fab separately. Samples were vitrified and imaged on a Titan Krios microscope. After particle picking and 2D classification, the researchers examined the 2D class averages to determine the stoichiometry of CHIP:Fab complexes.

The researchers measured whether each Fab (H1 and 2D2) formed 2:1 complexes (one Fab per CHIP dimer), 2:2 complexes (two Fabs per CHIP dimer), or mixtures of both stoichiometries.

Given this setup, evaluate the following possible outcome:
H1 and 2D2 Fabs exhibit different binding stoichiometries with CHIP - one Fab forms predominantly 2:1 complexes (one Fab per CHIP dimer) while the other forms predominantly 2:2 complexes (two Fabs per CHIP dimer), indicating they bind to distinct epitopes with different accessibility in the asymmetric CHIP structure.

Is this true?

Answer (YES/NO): NO